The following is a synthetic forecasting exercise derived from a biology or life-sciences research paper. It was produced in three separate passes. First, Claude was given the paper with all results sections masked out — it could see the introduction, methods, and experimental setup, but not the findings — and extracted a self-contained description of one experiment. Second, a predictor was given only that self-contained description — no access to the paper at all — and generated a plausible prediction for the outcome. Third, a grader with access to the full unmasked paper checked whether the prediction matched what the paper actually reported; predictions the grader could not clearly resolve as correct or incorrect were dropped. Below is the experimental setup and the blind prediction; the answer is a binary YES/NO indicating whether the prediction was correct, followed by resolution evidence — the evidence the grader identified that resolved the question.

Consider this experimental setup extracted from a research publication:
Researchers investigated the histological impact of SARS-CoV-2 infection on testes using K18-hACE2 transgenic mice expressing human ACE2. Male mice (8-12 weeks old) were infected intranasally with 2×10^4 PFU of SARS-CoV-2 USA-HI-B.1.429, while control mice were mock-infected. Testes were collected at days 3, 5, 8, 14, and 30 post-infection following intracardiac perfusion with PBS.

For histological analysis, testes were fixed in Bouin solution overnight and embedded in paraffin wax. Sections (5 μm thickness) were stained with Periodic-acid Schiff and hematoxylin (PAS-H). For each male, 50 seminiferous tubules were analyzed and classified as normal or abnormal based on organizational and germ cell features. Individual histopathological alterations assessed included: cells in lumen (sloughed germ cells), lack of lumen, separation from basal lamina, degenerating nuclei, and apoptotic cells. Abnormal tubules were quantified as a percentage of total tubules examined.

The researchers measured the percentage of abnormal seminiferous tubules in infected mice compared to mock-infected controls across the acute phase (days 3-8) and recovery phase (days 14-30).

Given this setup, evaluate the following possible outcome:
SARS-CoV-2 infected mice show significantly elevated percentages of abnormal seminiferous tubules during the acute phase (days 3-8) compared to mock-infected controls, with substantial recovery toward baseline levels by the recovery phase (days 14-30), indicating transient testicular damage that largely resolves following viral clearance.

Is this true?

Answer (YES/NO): NO